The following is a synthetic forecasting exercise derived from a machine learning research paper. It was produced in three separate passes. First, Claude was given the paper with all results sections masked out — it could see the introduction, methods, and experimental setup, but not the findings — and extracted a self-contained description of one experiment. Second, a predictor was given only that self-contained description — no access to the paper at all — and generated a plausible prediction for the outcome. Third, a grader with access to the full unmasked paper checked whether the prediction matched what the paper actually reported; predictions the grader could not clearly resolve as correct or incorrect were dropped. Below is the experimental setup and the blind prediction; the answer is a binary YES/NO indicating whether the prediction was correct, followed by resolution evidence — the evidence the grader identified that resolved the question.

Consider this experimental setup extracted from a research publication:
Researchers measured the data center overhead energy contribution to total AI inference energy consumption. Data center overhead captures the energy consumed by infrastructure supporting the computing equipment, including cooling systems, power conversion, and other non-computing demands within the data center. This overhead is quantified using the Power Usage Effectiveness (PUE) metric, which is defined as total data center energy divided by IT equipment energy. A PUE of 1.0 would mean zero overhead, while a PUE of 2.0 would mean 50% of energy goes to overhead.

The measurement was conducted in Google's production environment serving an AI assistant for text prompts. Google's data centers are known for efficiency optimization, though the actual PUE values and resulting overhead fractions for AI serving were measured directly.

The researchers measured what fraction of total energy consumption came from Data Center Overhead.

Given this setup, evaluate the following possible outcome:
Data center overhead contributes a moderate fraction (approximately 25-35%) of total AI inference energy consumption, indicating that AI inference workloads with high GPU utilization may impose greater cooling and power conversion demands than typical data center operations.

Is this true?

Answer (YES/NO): NO